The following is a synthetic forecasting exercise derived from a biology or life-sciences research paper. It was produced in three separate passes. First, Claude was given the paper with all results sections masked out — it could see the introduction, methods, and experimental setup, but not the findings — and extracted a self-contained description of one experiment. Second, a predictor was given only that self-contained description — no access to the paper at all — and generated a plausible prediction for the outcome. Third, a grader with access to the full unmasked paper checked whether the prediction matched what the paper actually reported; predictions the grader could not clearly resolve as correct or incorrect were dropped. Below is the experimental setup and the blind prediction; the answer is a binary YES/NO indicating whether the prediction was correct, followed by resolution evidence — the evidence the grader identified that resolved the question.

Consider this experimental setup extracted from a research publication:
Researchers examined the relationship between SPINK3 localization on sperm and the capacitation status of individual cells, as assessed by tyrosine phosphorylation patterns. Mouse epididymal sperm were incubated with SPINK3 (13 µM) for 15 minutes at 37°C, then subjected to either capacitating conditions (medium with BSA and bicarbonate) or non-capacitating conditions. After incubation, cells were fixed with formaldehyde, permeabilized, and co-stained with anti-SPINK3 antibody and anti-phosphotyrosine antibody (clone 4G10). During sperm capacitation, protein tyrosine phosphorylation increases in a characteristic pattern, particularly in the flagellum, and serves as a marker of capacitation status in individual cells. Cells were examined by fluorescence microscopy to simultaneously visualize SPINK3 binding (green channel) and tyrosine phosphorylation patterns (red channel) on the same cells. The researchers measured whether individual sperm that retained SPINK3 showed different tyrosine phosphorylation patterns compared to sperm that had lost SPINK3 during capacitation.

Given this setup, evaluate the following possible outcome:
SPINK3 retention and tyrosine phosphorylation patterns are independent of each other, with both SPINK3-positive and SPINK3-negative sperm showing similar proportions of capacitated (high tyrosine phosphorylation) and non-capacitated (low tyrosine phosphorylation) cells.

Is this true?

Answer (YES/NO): NO